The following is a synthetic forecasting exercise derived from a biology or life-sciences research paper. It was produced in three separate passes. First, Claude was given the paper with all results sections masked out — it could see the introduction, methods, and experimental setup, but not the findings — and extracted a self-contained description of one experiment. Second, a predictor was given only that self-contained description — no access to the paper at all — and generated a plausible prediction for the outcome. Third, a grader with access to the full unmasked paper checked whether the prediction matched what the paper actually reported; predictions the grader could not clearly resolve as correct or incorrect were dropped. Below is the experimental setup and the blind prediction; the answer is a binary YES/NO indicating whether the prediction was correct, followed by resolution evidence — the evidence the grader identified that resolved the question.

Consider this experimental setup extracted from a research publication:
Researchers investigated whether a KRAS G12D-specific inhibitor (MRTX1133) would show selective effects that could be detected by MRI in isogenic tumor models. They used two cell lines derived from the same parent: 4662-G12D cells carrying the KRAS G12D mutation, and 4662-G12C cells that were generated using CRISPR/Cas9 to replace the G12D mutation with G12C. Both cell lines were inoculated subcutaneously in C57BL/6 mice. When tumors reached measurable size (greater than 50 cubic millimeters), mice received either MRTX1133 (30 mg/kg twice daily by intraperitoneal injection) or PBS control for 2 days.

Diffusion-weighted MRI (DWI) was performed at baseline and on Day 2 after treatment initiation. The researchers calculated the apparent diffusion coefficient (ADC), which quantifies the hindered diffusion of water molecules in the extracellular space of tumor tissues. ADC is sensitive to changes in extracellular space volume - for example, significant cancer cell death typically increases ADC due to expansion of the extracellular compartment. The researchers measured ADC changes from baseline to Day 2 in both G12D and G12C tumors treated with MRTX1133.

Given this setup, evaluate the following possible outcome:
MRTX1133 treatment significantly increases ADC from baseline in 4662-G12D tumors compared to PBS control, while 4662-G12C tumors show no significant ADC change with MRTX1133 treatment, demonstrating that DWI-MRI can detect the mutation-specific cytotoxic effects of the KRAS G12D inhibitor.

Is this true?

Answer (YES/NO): NO